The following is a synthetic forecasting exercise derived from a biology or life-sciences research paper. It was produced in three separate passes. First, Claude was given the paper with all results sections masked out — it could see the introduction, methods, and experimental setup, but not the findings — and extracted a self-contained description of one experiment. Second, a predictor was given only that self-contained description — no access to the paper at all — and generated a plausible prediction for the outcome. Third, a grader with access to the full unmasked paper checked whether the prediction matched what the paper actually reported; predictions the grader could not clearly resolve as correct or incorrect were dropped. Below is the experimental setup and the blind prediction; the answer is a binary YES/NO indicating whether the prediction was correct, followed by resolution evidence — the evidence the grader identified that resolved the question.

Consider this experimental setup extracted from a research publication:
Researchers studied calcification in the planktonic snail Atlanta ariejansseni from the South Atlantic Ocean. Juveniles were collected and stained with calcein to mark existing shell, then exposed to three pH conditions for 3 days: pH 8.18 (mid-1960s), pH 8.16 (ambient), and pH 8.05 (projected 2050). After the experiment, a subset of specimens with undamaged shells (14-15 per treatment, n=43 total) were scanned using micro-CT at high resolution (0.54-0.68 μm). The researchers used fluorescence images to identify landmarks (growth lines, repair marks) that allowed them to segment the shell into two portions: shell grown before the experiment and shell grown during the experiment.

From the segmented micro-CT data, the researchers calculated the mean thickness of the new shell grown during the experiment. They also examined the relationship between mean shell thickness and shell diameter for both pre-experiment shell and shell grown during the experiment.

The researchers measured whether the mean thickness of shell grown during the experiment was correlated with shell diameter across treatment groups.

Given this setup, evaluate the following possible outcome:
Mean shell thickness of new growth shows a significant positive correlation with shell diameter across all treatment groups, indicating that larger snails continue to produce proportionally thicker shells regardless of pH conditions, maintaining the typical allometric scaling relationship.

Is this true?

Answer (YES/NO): NO